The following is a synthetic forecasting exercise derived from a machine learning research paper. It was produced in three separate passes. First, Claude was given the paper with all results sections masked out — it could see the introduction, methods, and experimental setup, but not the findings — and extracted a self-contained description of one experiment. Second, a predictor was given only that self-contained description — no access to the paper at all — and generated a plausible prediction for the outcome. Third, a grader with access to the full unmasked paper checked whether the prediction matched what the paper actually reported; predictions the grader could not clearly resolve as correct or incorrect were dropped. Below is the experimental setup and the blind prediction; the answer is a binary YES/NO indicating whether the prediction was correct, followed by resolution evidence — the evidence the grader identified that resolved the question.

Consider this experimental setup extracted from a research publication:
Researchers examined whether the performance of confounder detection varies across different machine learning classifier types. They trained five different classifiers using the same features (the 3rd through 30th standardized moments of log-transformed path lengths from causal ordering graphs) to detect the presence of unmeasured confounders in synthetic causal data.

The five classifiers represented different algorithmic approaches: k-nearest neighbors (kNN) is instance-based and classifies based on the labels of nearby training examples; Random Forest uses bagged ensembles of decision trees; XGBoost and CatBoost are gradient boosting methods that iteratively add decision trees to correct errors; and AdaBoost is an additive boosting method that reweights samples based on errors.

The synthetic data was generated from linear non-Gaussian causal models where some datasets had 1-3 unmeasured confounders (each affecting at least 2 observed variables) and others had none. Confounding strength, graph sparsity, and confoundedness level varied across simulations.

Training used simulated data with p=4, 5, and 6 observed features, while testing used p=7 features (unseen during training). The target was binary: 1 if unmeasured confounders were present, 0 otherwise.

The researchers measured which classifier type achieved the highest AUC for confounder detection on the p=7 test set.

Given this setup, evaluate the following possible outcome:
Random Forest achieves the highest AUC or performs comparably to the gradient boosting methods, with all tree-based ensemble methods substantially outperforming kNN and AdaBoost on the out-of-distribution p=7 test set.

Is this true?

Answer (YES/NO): NO